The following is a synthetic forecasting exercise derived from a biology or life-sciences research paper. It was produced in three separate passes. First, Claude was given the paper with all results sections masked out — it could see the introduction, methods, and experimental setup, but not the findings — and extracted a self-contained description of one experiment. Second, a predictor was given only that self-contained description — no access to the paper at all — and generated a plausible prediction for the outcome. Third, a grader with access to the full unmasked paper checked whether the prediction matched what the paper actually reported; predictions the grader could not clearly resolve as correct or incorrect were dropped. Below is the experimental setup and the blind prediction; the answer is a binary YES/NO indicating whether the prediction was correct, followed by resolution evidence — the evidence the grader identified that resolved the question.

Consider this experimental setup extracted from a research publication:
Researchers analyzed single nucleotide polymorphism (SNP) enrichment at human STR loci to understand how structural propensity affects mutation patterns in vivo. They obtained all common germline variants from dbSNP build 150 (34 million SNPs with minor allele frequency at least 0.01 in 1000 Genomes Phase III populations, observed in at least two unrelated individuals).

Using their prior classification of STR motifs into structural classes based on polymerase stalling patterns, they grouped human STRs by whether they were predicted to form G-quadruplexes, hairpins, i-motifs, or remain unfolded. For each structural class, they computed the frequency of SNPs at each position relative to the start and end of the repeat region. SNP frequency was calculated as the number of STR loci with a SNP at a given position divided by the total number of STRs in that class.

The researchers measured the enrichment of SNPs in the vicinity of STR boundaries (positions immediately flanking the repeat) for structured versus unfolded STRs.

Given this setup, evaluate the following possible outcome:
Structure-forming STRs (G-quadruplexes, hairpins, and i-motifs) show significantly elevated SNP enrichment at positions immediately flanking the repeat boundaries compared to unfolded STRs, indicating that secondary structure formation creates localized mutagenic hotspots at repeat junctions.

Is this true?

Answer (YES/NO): YES